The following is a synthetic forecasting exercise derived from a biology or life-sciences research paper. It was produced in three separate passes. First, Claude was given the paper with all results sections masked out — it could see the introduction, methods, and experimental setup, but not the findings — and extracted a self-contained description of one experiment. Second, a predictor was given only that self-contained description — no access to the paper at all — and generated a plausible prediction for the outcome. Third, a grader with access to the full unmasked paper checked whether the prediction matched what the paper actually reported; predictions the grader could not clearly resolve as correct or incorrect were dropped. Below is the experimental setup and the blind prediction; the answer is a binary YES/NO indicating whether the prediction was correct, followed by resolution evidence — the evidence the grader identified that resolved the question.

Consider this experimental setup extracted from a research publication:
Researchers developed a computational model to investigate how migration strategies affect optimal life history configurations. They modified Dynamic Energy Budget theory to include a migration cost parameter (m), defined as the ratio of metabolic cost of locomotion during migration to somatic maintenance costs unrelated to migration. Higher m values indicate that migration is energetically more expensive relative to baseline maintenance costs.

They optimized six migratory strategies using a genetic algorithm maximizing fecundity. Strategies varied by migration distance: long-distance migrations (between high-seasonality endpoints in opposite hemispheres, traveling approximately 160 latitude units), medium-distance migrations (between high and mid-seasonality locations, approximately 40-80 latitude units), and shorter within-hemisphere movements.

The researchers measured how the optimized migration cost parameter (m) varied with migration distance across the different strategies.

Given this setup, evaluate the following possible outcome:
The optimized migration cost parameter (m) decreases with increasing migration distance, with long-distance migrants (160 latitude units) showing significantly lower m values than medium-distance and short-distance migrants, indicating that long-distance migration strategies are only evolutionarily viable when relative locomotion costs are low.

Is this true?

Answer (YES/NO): YES